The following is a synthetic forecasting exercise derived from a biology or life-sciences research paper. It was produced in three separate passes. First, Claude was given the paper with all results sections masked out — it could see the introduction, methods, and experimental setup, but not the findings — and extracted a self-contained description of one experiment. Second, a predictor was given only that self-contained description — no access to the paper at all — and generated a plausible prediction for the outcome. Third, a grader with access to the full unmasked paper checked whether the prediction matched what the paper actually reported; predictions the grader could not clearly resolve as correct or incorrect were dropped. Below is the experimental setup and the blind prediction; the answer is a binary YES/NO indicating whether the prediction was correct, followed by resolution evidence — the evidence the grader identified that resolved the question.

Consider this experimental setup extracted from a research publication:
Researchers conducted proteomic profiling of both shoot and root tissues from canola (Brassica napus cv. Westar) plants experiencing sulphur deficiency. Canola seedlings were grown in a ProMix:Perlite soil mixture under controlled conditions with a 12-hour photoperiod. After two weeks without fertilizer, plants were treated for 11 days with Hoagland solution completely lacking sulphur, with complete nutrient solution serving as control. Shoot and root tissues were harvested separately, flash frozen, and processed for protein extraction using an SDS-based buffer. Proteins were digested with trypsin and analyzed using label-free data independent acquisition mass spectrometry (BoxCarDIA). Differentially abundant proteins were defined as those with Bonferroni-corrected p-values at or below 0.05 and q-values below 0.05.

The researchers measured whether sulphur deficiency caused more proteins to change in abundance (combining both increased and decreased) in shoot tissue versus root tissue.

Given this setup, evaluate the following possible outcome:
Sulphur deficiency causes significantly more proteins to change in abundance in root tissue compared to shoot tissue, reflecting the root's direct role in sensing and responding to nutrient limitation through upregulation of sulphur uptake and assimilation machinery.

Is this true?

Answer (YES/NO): NO